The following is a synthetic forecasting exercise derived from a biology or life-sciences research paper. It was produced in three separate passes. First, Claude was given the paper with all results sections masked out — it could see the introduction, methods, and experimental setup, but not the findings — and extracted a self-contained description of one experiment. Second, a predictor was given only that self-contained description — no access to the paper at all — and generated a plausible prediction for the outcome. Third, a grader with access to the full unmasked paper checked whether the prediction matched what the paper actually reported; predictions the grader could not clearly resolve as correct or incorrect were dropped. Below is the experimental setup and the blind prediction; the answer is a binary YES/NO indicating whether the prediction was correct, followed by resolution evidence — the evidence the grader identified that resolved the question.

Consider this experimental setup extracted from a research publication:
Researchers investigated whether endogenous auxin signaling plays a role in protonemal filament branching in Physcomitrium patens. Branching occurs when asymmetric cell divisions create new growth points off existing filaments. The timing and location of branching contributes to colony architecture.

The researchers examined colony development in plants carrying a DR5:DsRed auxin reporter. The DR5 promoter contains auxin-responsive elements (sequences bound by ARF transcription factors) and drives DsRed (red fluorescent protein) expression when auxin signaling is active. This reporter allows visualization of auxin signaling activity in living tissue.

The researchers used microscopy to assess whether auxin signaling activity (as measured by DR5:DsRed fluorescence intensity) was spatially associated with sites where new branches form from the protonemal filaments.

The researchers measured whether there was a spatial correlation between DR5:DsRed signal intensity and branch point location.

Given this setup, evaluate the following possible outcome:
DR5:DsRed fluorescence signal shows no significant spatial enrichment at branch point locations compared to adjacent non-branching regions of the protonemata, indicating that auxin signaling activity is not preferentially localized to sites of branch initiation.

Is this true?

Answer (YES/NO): NO